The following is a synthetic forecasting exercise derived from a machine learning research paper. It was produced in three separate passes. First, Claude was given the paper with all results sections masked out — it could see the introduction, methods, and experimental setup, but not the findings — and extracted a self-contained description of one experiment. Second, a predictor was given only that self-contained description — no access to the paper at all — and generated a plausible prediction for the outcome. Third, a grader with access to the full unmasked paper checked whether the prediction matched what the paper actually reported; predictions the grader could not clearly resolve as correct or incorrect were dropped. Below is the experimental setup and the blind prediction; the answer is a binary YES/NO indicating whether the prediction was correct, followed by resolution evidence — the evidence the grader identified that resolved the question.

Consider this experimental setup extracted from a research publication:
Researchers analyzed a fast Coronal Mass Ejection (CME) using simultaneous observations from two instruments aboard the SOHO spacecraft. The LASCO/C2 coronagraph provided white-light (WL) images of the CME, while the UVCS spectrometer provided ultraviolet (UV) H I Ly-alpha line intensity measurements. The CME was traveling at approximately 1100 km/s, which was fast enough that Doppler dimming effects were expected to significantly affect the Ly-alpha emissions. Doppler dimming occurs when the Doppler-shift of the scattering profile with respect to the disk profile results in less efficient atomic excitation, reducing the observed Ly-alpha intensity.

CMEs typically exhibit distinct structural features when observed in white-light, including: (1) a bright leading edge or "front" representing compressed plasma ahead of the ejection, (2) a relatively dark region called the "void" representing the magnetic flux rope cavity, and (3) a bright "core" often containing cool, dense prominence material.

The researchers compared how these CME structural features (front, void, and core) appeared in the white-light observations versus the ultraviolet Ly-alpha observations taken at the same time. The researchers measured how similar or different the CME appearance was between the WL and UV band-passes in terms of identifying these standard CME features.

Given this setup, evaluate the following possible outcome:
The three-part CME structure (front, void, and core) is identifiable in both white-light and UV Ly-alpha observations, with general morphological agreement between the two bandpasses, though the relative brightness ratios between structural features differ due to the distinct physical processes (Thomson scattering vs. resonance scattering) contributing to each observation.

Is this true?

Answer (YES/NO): NO